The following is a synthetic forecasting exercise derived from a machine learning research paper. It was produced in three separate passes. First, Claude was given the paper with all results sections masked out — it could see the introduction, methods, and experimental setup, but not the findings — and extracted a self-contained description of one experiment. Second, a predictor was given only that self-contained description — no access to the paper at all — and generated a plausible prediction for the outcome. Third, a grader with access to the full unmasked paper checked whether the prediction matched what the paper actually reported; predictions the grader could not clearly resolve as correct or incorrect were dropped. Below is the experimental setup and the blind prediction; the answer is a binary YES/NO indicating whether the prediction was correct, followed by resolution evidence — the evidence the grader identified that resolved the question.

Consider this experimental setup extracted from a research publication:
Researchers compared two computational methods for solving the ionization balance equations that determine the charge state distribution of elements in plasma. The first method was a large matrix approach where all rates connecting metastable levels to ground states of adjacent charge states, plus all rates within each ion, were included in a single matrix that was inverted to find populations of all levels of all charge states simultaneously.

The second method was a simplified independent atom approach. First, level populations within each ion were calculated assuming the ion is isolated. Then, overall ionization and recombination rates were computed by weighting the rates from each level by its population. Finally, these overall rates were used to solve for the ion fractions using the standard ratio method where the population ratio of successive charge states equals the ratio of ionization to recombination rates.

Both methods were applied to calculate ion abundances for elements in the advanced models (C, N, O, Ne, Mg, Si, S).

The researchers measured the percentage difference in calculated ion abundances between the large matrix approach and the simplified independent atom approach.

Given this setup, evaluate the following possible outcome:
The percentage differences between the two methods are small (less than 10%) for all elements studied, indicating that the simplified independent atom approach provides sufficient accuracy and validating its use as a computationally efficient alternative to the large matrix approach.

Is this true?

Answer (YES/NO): YES